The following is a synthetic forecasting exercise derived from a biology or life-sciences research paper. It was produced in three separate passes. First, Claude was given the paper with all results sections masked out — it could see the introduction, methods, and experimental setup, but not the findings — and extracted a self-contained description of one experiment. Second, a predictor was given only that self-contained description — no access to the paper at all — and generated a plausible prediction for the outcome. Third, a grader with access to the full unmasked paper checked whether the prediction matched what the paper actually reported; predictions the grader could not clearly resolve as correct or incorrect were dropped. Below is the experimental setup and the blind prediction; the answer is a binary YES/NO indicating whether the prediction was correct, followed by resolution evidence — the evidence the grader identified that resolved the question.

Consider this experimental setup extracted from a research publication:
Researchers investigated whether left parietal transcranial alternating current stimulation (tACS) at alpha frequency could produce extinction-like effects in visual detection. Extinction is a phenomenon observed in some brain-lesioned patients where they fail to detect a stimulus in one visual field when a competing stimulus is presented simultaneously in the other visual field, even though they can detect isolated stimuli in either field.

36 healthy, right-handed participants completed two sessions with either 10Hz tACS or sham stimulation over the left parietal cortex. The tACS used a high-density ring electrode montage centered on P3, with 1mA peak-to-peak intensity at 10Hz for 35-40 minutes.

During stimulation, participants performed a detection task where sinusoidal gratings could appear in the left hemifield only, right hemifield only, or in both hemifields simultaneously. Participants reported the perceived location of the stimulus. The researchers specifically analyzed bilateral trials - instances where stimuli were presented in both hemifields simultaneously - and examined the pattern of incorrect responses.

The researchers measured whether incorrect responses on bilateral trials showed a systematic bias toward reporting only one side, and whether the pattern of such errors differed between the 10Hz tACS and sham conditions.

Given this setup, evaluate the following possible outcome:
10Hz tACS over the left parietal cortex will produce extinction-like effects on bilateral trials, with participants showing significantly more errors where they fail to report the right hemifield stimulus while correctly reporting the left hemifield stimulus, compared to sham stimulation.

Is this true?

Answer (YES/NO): NO